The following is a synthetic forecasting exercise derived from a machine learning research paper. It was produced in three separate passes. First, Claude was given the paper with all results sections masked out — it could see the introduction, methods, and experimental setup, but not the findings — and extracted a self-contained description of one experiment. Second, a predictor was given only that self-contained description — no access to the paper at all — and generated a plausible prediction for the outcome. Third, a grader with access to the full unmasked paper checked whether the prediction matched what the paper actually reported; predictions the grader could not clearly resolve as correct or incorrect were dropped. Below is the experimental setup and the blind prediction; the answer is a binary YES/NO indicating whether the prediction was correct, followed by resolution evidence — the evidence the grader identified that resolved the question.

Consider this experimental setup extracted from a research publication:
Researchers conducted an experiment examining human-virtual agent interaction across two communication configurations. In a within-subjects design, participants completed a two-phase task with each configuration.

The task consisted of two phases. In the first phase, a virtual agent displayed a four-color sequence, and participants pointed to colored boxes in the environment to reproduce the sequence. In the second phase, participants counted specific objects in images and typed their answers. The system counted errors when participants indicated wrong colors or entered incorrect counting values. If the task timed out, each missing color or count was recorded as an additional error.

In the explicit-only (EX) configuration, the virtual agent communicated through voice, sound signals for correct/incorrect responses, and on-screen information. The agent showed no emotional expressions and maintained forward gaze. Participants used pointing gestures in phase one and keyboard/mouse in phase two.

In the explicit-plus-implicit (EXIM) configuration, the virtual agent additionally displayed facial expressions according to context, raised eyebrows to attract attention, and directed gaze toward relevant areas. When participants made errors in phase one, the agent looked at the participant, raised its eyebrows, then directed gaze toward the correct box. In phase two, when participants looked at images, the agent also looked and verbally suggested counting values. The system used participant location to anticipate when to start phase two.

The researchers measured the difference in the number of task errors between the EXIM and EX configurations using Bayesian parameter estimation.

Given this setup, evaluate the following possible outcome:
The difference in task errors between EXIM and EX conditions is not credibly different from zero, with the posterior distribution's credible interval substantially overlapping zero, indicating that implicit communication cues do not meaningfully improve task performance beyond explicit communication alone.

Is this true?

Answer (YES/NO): YES